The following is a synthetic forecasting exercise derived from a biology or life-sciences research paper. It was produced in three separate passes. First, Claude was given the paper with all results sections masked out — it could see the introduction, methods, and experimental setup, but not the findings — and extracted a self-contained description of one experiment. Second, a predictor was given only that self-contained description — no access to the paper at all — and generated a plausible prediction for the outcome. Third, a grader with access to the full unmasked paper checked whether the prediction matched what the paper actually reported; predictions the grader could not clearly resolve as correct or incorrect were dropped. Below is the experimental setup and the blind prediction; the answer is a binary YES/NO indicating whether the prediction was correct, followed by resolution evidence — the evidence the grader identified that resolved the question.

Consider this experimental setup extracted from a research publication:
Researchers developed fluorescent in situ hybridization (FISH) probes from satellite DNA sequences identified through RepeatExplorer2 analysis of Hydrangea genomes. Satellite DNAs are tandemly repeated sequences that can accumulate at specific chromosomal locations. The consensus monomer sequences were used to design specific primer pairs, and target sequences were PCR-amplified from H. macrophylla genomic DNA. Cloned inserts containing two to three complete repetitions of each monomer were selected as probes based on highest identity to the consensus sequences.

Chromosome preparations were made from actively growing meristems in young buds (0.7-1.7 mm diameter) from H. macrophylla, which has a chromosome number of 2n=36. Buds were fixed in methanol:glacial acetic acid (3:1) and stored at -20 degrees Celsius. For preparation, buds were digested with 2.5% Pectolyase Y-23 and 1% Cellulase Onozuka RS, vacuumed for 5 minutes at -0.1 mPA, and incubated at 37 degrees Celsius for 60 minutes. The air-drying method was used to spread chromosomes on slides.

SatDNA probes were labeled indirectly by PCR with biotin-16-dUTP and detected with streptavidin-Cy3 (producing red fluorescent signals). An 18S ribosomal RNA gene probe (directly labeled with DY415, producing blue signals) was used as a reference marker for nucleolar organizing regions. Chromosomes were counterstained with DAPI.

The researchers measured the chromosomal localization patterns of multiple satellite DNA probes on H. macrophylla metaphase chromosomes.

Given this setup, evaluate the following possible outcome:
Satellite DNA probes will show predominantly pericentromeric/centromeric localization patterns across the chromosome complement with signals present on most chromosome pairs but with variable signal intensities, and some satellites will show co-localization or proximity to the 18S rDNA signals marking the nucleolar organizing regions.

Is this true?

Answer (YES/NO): NO